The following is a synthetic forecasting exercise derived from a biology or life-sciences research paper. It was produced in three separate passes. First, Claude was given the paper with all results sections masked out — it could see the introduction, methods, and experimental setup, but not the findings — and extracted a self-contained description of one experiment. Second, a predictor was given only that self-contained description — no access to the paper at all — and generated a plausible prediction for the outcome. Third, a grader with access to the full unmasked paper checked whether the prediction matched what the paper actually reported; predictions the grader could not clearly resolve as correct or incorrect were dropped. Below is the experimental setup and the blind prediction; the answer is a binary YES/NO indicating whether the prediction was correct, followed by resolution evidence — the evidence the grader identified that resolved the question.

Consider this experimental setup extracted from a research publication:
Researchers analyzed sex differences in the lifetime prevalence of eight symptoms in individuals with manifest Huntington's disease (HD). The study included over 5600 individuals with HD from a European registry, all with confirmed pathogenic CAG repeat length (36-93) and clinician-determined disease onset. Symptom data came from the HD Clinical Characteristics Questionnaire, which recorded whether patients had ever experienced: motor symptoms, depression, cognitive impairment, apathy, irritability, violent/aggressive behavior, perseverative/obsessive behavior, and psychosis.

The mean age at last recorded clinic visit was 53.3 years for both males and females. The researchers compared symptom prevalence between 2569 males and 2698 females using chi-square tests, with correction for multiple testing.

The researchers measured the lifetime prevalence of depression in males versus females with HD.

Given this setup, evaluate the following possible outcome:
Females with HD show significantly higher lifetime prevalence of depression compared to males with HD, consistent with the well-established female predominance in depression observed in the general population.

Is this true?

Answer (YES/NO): YES